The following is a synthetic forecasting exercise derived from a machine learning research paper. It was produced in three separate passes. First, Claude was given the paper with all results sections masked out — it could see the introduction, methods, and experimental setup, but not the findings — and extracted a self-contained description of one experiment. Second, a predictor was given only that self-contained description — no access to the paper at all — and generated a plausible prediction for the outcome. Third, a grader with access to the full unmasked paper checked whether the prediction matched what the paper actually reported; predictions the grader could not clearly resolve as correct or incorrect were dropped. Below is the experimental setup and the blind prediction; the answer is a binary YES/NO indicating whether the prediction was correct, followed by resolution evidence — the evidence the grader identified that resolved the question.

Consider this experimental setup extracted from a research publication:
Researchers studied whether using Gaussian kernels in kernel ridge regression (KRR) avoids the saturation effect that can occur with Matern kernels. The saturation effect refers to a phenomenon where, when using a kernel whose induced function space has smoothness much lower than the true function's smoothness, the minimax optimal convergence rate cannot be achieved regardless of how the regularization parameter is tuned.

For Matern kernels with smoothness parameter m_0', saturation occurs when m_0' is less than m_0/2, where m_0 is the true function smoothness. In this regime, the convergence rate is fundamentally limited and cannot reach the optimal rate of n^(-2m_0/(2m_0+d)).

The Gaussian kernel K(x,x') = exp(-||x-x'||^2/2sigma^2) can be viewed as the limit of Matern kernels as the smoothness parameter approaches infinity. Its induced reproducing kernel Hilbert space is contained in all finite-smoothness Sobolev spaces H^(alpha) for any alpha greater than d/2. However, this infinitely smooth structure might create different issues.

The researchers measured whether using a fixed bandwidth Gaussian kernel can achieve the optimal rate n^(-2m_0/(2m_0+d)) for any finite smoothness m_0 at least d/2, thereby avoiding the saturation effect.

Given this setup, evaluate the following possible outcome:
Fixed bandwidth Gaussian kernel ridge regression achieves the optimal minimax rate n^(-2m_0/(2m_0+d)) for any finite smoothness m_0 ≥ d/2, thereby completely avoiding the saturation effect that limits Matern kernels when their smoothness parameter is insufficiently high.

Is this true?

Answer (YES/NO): YES